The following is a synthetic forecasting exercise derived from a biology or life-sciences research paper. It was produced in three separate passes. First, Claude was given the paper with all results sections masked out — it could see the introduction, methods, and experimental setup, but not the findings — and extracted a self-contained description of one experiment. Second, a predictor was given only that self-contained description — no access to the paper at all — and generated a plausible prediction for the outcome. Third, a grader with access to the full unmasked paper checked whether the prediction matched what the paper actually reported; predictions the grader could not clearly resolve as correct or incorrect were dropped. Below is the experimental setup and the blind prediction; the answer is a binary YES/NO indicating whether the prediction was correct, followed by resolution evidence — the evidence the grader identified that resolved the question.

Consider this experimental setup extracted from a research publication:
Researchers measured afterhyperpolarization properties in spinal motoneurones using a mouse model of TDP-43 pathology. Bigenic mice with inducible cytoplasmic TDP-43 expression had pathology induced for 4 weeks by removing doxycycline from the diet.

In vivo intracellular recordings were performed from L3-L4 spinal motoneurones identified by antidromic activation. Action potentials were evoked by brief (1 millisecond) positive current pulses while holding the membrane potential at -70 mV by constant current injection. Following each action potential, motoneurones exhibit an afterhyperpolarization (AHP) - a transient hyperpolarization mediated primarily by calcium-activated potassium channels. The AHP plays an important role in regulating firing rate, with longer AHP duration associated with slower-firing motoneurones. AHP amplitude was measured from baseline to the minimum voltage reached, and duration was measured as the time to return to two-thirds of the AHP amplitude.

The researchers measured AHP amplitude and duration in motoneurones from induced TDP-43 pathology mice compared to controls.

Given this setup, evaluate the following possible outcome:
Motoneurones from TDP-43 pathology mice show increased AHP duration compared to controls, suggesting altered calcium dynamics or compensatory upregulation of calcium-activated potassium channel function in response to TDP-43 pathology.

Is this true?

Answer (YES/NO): NO